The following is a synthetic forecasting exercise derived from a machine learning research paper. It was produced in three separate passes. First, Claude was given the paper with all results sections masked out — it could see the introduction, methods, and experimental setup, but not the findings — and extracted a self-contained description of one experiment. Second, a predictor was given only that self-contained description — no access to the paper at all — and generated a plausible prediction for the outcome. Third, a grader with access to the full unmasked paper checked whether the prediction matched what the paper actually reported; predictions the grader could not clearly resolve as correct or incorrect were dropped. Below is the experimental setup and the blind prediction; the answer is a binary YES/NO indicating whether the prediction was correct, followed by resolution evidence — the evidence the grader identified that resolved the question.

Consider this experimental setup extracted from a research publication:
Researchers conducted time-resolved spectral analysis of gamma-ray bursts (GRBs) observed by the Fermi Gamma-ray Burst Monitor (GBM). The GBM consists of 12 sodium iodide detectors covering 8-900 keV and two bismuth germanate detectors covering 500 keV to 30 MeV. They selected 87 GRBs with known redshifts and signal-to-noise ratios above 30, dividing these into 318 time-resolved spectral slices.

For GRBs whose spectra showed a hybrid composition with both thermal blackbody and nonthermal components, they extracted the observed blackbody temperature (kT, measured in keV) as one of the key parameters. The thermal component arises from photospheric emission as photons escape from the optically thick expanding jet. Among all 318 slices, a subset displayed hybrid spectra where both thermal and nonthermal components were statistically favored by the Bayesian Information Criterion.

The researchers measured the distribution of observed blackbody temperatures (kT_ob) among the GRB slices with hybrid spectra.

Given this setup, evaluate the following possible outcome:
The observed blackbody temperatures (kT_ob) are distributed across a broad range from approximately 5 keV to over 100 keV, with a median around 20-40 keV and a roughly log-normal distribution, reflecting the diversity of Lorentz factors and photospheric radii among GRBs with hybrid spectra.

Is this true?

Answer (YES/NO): NO